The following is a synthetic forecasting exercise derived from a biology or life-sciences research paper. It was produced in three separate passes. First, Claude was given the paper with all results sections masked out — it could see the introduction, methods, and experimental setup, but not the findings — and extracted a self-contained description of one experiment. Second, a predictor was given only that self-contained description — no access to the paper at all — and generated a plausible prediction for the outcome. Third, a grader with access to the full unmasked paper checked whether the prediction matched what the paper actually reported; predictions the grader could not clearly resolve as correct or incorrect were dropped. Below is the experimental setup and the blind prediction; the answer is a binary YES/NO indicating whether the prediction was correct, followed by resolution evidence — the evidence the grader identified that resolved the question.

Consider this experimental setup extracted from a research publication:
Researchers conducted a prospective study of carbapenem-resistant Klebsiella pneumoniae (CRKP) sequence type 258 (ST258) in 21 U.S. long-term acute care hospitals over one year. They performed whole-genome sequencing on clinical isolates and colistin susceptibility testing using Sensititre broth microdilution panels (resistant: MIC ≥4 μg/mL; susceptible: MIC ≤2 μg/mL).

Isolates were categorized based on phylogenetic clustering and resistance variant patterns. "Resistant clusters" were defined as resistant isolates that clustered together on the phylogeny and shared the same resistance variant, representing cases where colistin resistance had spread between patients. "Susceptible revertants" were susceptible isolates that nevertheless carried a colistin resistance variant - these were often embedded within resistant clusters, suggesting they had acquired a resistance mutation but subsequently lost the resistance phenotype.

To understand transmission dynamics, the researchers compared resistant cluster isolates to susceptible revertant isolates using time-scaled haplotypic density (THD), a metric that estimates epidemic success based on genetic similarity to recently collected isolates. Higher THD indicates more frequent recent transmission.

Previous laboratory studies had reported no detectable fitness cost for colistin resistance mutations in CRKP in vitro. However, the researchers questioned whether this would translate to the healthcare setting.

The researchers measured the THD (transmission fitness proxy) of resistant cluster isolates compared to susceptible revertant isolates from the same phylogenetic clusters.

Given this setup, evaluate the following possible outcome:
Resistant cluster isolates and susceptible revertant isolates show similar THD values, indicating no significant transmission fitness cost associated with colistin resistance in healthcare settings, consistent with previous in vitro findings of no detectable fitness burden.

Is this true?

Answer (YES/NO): NO